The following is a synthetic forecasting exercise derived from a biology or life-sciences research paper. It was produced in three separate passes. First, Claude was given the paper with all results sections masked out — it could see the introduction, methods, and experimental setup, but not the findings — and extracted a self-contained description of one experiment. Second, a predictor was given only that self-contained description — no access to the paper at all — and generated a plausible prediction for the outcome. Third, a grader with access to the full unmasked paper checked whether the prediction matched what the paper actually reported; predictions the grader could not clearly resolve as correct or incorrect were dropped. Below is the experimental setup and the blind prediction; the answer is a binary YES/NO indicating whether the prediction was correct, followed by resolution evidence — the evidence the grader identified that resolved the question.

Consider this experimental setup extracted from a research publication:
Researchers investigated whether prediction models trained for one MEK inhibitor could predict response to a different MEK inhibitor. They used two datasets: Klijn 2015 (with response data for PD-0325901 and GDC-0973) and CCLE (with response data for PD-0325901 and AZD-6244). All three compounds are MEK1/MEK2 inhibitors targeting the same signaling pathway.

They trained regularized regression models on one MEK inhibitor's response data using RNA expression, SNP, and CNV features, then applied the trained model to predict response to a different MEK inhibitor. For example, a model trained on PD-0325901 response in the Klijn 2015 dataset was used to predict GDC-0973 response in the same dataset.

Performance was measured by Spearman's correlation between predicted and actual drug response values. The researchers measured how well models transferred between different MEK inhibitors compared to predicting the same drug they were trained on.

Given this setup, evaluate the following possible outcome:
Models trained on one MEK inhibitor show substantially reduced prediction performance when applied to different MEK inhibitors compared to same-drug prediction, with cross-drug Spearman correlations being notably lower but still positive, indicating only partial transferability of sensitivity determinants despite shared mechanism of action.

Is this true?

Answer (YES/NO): NO